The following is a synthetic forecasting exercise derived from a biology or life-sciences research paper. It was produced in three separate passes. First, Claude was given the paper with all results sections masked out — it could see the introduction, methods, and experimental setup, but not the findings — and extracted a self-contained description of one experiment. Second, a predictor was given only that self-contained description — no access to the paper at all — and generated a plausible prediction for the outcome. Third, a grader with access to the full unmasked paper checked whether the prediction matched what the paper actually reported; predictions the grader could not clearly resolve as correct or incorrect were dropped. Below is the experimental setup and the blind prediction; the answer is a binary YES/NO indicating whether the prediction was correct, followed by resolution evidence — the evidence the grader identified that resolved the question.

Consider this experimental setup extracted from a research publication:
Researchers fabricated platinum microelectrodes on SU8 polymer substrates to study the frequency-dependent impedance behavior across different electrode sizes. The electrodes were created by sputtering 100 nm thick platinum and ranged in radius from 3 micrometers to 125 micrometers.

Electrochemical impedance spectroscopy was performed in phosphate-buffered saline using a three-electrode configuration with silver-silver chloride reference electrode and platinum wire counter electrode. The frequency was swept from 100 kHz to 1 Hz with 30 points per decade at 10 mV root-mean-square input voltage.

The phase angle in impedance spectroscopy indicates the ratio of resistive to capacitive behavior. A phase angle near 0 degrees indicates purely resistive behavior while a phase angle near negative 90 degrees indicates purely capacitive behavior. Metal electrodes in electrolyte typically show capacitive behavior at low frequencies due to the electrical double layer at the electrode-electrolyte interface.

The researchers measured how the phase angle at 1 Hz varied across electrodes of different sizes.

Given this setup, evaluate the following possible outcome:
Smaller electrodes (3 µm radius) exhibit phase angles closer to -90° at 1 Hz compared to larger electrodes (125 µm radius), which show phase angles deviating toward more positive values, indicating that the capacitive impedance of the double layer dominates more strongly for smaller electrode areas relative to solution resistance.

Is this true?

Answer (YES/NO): YES